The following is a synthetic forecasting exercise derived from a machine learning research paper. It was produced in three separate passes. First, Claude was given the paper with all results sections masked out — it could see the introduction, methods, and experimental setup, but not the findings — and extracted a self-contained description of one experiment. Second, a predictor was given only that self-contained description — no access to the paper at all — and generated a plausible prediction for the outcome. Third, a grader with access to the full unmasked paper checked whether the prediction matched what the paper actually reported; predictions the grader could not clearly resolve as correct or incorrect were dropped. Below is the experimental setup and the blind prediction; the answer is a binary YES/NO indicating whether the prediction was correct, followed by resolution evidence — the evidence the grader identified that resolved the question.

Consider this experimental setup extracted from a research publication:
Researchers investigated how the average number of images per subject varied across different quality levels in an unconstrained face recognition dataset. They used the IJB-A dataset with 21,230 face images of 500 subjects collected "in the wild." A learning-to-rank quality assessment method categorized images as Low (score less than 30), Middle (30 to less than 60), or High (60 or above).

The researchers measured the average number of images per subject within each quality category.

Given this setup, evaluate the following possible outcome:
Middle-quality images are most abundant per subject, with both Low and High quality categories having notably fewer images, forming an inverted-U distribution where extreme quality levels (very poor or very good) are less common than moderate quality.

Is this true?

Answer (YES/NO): YES